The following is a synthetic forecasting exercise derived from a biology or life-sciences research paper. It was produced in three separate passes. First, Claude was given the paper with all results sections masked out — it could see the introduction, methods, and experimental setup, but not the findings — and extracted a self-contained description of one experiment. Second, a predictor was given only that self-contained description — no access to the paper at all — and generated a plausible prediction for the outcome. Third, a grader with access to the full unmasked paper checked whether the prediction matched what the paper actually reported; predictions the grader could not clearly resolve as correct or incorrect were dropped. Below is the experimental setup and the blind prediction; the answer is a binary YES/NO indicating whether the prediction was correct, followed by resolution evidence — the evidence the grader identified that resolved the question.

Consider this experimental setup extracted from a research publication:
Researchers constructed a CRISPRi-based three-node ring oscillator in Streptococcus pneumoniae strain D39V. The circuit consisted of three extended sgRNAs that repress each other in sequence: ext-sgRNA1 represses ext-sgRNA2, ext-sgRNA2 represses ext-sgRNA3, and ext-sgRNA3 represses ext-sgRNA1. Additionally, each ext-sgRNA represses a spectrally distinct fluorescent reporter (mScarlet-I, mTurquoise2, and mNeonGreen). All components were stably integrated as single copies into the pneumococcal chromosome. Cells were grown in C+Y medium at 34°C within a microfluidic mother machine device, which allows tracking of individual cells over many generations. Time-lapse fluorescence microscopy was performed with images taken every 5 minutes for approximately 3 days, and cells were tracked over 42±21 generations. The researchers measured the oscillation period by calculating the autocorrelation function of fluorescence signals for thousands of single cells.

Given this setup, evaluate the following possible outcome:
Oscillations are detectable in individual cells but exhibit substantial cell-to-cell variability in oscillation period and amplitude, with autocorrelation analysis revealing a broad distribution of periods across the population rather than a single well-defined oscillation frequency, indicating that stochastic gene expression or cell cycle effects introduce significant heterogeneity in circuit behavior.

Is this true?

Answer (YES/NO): NO